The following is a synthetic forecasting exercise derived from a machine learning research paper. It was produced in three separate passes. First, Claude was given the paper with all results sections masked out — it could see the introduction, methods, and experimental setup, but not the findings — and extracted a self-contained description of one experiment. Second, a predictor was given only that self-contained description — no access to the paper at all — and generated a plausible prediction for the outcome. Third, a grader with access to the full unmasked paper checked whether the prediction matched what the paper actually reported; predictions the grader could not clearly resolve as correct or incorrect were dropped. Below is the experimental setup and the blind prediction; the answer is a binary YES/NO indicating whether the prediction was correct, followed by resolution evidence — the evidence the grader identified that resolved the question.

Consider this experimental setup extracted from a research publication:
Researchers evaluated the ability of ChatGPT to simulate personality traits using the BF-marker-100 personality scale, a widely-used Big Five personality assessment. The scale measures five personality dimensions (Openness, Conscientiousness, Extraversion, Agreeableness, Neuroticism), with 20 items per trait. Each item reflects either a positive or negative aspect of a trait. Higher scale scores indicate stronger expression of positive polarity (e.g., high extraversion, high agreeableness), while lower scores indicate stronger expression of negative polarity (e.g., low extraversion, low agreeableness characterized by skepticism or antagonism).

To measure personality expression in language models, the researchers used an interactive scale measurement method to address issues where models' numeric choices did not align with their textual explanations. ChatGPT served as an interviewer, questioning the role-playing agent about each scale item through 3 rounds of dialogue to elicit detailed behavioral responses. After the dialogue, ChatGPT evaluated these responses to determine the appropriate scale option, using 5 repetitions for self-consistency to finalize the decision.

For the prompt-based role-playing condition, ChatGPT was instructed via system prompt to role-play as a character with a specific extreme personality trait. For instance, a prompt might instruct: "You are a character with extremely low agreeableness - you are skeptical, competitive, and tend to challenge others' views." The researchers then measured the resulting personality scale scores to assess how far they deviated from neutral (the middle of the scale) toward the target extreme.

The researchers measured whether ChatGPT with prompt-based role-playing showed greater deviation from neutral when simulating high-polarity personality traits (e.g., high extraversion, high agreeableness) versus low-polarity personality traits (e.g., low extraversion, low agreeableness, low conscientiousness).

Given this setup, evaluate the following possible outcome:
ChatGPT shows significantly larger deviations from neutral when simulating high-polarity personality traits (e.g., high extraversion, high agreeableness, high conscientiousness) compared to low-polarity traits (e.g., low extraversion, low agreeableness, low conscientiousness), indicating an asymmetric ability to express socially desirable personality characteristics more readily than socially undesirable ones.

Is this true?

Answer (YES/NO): YES